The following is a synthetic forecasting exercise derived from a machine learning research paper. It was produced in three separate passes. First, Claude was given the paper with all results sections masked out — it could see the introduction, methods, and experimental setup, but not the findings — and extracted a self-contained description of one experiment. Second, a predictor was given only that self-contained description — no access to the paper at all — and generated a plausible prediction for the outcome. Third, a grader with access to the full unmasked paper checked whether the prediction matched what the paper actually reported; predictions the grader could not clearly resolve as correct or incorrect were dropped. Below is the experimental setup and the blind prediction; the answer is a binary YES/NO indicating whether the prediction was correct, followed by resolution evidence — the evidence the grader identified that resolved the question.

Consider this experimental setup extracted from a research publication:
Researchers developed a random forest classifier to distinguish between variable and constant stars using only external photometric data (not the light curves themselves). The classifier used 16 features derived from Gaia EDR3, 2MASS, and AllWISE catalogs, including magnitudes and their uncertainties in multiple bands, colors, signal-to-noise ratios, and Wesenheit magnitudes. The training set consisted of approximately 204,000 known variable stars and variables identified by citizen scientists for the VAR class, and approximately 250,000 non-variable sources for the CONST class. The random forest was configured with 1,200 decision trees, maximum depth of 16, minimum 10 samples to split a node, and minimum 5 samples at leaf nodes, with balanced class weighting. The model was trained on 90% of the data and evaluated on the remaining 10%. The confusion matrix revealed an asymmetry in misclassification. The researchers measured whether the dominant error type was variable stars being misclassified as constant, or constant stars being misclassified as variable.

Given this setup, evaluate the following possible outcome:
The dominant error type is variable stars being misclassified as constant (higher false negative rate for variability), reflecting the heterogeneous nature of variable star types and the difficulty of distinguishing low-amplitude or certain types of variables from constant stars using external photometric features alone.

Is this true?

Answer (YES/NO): YES